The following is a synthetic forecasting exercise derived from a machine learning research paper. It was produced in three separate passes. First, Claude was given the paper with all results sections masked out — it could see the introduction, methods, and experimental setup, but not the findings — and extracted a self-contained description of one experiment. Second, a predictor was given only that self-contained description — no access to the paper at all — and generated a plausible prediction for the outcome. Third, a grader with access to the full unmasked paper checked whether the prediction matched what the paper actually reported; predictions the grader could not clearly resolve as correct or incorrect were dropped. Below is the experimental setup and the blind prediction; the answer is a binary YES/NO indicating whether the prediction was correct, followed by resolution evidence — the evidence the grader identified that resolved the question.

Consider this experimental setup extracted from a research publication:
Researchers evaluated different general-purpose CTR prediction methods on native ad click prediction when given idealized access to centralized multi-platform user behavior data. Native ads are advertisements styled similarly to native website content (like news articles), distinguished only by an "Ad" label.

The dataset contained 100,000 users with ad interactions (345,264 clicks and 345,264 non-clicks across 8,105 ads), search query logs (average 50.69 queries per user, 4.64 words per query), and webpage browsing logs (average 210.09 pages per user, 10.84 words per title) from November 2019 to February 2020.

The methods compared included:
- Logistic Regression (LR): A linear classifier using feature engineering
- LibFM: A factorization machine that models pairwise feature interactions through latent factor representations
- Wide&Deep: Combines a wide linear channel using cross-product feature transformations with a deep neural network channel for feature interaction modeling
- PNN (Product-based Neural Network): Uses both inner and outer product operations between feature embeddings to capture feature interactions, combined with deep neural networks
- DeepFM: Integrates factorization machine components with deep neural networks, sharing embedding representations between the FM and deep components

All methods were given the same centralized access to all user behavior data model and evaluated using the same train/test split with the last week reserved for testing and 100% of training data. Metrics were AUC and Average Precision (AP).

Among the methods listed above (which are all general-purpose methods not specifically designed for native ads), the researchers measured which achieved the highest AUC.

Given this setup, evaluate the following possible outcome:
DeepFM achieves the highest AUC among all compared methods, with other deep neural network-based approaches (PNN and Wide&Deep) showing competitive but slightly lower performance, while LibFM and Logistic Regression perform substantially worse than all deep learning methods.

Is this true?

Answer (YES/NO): NO